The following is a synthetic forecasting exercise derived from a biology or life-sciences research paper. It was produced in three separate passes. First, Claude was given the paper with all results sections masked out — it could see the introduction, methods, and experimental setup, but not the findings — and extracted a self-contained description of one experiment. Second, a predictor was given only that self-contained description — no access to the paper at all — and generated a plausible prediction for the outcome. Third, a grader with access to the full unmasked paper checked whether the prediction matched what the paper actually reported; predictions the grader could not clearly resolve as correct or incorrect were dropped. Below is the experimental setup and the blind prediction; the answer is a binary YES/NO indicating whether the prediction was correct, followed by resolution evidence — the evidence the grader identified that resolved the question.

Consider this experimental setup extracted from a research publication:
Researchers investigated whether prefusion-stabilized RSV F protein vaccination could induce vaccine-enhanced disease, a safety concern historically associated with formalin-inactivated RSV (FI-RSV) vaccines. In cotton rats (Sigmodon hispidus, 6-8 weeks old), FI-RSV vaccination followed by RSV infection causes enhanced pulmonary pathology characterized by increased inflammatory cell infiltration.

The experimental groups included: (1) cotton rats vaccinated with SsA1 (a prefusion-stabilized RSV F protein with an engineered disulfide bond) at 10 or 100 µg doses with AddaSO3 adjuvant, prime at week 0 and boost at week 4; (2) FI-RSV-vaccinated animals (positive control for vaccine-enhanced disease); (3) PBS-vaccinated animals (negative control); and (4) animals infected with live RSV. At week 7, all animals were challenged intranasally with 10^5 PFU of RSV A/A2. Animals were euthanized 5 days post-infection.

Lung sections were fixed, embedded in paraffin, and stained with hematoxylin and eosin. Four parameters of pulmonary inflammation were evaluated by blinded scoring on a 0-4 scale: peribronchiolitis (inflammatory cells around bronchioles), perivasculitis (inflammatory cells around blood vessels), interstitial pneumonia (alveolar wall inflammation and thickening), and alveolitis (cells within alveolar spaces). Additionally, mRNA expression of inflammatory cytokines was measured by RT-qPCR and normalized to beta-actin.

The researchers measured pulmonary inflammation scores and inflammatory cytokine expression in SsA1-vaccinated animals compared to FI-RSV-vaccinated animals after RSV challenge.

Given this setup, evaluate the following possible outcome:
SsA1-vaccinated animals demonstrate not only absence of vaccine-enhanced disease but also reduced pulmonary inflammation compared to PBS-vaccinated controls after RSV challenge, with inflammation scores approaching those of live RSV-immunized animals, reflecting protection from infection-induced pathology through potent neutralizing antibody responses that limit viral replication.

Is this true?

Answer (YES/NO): NO